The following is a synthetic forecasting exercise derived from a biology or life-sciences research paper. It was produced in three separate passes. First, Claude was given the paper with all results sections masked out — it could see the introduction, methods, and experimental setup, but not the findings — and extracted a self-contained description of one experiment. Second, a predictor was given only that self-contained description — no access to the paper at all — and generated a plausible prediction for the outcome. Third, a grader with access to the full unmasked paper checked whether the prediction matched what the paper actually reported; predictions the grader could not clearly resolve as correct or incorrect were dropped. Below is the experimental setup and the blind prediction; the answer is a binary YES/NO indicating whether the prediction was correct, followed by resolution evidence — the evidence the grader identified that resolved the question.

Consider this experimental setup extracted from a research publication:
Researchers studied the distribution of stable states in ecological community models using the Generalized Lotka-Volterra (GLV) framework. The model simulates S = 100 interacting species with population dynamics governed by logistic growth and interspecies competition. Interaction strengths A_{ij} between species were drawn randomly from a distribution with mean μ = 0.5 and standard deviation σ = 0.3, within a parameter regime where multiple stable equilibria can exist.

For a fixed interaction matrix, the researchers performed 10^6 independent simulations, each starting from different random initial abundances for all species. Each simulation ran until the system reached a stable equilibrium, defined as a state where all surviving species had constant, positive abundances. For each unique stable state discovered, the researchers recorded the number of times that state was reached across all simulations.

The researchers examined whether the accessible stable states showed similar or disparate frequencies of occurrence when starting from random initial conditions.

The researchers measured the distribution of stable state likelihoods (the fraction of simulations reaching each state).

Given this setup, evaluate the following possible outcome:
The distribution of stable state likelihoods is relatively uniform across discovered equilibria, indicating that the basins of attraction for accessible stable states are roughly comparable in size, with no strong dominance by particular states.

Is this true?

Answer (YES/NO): NO